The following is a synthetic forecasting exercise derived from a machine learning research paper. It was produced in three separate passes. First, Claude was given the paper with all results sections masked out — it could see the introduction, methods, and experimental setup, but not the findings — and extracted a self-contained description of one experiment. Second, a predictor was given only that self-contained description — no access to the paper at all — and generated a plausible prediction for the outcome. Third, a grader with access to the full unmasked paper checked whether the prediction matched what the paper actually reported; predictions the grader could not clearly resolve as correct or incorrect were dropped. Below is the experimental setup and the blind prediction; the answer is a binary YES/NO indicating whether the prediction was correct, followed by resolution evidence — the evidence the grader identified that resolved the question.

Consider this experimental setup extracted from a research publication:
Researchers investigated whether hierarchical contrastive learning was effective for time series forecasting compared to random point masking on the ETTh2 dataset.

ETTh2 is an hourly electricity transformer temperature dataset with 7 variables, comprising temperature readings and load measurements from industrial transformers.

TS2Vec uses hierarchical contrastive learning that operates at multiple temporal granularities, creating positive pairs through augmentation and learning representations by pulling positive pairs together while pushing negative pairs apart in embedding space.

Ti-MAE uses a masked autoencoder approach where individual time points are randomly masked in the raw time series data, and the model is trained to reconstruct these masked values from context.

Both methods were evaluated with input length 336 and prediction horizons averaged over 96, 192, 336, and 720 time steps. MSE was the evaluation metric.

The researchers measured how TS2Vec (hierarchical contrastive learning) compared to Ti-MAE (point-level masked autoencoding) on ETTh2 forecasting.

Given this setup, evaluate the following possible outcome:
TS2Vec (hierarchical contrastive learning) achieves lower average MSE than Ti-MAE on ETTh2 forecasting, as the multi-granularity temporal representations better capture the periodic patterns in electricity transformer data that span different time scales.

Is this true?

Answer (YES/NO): YES